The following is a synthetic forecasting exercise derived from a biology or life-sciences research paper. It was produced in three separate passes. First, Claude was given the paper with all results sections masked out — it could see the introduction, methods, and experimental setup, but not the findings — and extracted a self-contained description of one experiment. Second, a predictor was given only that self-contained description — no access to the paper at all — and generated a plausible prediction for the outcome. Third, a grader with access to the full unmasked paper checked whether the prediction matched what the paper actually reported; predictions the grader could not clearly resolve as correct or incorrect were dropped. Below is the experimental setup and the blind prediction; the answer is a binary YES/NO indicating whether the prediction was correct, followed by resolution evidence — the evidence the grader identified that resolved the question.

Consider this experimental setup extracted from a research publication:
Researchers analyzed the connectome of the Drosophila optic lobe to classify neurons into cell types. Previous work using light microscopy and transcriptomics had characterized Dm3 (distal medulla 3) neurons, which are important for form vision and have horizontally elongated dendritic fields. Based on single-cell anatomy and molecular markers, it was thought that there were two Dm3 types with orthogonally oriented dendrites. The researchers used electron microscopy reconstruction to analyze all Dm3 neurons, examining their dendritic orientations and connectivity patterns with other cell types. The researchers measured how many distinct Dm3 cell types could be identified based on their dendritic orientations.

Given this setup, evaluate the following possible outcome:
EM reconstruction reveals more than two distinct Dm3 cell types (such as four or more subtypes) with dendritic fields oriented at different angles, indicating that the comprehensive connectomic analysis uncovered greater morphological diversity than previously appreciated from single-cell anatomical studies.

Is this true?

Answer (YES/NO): NO